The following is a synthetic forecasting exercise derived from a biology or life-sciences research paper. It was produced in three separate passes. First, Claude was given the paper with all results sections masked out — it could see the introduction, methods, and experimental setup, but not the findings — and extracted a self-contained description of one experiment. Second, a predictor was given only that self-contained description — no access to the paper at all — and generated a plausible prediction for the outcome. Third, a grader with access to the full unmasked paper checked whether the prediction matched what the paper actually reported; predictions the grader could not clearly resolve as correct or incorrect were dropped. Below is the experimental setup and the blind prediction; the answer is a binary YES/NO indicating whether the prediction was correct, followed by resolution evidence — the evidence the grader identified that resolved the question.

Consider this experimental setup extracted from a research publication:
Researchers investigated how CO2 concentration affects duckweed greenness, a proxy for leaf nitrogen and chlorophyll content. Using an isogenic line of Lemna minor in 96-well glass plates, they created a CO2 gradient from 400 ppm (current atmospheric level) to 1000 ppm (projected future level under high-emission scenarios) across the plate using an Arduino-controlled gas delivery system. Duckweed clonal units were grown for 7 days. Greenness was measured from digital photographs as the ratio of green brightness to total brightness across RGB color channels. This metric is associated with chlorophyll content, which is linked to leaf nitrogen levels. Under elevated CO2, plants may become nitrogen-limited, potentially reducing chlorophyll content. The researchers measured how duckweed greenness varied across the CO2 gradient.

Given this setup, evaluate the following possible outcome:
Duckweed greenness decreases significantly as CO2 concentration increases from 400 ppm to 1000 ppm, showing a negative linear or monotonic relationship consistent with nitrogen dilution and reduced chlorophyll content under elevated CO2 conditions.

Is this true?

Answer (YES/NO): YES